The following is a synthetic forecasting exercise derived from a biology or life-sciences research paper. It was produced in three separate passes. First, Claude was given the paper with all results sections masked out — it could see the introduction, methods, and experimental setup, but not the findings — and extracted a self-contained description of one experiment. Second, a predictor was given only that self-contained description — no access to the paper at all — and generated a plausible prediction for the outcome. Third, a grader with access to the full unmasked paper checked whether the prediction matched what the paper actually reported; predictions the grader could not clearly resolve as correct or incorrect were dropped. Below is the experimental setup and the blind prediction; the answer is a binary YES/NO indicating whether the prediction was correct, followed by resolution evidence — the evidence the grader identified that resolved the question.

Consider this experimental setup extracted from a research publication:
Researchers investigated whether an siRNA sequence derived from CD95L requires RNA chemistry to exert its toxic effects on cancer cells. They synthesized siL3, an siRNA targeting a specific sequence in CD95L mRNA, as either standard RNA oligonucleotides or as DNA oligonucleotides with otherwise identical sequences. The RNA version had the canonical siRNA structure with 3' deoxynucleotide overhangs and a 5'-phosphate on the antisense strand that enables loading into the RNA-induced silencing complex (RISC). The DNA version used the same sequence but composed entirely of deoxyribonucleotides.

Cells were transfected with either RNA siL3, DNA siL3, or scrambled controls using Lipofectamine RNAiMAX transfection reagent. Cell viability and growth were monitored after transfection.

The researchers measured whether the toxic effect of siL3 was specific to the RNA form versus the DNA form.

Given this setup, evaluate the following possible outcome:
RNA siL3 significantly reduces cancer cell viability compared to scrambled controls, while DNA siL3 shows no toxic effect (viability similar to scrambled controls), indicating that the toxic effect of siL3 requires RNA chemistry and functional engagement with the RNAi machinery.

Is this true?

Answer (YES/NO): YES